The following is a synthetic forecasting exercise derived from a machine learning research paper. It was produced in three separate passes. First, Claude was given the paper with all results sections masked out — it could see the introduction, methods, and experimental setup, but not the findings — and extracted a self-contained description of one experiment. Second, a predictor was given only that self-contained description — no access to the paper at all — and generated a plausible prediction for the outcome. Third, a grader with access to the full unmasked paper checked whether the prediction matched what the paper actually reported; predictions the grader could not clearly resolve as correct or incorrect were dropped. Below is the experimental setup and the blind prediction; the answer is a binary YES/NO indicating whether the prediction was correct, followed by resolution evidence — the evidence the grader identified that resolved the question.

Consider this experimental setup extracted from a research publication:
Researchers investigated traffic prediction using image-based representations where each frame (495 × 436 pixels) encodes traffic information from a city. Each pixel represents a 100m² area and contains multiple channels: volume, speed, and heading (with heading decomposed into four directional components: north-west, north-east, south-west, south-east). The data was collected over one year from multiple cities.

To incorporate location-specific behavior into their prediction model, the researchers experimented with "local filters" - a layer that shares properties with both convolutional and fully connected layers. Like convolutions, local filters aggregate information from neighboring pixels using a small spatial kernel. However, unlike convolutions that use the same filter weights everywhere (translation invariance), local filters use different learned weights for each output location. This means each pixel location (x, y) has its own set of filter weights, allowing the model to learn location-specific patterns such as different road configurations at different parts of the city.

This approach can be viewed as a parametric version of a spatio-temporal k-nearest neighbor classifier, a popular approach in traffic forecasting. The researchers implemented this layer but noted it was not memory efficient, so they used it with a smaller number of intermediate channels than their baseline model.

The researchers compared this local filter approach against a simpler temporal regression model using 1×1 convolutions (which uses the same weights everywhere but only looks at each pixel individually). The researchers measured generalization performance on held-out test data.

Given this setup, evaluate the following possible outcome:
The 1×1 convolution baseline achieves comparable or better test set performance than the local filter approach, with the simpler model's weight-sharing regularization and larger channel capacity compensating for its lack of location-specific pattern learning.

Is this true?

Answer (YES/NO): YES